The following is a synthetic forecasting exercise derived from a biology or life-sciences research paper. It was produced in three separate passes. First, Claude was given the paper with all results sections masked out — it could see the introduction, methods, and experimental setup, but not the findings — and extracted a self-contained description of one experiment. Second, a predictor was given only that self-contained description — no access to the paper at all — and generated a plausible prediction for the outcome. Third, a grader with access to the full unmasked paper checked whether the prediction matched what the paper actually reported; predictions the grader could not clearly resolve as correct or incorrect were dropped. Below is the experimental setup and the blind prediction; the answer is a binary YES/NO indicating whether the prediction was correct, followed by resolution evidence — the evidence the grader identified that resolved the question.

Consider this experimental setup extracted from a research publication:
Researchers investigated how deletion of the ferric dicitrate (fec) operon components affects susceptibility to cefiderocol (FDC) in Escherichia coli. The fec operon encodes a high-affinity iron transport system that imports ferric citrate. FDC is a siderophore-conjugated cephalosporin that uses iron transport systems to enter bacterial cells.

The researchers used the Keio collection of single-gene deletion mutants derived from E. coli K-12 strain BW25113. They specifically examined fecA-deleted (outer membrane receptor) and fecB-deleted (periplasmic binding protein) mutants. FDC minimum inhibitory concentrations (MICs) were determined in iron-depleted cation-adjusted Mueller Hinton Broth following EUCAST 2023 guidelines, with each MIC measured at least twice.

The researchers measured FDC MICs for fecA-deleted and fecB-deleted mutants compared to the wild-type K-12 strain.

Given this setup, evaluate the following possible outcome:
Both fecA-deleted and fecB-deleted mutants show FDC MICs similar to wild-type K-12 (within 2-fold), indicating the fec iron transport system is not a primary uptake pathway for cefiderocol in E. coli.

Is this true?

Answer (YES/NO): NO